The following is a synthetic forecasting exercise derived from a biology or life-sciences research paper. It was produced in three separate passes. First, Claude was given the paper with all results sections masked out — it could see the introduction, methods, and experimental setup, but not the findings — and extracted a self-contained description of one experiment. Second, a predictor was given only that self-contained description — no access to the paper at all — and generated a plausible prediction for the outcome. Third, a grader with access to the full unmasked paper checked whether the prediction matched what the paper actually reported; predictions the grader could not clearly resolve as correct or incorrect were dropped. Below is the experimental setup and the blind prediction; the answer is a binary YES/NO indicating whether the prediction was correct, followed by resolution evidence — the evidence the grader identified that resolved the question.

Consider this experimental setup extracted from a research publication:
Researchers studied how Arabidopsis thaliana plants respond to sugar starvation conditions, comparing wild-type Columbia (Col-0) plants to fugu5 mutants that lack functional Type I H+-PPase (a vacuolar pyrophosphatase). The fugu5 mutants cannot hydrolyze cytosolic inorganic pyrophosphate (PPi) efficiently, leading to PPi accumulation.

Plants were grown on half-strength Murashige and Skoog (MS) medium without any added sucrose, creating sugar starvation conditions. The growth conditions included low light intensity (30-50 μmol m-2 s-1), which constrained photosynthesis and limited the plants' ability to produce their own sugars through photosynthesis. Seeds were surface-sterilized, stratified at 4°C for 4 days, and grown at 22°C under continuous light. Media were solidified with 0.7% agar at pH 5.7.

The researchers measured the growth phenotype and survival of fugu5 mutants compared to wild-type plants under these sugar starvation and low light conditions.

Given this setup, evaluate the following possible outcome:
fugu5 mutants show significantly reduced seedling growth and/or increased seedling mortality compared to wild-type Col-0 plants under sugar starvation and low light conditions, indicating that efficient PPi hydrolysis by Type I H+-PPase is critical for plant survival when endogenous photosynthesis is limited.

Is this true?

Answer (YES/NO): NO